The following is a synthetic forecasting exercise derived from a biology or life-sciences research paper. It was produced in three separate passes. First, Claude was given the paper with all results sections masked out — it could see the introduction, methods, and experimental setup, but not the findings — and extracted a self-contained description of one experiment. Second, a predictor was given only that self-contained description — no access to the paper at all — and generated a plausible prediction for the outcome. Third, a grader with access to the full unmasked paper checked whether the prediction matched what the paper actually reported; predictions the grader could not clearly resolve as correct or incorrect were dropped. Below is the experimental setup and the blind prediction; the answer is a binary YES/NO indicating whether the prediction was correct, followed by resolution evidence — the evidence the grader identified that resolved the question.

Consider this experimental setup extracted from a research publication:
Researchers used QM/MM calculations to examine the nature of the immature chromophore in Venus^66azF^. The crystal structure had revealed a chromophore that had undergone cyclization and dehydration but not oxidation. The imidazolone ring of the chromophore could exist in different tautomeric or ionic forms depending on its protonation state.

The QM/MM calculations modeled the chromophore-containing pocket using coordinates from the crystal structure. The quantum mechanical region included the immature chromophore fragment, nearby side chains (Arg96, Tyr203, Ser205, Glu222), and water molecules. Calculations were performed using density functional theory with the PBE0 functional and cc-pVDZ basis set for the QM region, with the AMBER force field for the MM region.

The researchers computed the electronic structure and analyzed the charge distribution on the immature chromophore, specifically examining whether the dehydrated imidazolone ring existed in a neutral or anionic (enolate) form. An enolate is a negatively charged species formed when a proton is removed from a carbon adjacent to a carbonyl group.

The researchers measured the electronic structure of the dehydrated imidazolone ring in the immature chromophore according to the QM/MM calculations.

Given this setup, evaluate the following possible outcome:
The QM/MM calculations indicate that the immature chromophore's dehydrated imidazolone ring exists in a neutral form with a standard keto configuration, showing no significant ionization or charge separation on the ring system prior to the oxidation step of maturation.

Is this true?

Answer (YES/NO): NO